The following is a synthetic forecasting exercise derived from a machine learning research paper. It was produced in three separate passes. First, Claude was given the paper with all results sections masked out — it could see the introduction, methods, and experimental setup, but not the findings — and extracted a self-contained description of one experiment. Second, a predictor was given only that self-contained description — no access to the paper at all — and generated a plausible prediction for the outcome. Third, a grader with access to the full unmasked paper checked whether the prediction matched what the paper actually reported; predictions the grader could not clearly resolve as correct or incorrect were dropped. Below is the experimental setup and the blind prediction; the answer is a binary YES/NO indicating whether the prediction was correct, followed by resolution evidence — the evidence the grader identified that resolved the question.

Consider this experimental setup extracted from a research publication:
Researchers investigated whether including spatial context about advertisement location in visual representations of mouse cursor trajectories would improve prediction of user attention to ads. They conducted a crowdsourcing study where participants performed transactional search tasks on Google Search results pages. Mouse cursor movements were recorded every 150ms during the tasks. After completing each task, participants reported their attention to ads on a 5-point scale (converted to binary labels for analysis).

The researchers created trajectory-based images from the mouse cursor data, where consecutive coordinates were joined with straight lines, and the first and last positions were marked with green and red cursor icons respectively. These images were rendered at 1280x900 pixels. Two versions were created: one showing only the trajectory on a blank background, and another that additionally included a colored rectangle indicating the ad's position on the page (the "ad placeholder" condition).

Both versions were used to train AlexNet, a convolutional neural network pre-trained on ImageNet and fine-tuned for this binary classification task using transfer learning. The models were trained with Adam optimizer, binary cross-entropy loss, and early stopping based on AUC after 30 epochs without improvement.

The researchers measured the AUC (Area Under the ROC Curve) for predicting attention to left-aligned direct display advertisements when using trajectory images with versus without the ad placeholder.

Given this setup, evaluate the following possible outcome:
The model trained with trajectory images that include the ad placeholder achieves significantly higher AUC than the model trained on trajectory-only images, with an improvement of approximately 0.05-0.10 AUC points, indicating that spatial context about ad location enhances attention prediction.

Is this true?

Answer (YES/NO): NO